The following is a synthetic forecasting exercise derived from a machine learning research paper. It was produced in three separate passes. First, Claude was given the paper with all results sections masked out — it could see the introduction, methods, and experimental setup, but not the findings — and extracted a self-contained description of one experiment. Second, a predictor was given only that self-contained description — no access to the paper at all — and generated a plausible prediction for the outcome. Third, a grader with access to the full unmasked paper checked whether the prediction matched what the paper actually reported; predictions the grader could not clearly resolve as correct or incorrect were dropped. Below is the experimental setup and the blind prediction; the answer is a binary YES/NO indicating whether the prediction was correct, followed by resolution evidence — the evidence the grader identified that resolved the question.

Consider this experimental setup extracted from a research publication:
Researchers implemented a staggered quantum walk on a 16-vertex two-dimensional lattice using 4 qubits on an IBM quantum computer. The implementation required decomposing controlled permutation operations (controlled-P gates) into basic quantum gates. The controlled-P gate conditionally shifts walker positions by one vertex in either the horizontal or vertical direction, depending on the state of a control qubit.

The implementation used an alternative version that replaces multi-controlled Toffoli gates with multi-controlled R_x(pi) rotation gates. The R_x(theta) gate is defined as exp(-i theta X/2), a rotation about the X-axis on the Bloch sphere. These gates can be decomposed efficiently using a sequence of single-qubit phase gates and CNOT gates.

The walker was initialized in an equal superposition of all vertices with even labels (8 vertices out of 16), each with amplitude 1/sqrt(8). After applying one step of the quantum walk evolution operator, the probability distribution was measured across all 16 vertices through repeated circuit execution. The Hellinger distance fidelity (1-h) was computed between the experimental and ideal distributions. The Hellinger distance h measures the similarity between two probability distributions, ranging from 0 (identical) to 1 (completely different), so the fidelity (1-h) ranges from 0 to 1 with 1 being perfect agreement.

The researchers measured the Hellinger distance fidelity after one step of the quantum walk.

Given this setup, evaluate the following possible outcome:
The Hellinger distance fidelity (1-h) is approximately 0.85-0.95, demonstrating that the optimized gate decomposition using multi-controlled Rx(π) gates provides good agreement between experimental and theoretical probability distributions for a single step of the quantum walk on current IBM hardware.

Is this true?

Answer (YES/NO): NO